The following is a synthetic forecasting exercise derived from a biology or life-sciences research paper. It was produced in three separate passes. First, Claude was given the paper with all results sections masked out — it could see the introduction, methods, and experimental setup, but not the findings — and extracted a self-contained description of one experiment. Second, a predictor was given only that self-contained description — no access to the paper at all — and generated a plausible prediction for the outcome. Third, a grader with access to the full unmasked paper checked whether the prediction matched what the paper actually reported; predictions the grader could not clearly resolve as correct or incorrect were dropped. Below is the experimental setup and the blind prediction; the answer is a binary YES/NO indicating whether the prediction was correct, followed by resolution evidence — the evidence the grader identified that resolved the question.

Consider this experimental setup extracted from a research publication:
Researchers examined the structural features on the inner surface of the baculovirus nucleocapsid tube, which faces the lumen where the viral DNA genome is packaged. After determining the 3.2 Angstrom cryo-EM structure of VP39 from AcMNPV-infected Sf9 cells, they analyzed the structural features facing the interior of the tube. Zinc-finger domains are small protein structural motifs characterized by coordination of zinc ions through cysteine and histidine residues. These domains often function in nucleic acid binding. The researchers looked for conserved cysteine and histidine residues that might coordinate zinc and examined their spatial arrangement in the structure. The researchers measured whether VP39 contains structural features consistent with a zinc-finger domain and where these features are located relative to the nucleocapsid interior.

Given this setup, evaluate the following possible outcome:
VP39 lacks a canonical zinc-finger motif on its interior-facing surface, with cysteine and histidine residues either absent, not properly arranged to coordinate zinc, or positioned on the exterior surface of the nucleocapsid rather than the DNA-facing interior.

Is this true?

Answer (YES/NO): NO